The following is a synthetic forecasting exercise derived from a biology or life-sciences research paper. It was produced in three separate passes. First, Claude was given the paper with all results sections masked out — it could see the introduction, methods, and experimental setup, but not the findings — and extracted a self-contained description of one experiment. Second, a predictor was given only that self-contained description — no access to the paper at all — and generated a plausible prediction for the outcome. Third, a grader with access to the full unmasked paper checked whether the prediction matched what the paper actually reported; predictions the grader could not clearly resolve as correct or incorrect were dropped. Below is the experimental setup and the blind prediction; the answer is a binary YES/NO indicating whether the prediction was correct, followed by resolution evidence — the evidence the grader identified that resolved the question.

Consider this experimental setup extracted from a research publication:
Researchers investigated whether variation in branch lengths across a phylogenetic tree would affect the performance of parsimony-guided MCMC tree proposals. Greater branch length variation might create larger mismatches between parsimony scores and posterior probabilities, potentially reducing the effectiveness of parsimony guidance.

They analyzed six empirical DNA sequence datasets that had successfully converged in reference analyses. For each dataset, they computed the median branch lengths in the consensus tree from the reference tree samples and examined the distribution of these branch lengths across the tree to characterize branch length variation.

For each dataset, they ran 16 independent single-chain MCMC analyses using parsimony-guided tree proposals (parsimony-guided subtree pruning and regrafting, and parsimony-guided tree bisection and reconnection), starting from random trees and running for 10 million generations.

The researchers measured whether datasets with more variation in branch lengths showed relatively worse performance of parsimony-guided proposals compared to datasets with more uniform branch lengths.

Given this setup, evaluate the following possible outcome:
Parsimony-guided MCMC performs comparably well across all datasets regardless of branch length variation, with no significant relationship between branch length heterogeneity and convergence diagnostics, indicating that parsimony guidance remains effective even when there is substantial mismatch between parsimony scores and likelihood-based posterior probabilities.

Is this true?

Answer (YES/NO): YES